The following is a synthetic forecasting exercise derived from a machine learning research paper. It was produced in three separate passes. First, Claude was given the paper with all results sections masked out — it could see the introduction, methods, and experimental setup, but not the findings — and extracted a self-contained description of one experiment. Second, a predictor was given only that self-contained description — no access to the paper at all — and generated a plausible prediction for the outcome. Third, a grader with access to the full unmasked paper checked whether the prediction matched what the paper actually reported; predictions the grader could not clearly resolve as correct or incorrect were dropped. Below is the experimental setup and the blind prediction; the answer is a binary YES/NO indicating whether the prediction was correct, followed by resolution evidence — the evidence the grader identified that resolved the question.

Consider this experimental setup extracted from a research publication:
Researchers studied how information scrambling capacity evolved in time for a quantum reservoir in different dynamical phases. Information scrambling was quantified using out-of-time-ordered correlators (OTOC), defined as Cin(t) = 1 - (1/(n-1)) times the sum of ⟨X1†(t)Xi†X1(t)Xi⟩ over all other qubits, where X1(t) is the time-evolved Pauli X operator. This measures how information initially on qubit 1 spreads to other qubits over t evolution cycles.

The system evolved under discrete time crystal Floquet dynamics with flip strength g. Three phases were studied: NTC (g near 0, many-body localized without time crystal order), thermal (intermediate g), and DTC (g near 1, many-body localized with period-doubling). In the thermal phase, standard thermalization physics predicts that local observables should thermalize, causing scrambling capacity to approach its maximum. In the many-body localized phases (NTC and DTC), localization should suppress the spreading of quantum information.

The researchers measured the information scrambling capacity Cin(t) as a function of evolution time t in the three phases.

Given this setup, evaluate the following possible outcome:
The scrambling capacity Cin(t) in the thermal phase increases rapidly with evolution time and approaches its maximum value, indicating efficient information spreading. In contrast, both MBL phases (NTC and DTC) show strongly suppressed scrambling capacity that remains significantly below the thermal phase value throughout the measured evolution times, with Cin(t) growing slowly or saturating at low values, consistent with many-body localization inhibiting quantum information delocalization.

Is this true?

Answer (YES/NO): YES